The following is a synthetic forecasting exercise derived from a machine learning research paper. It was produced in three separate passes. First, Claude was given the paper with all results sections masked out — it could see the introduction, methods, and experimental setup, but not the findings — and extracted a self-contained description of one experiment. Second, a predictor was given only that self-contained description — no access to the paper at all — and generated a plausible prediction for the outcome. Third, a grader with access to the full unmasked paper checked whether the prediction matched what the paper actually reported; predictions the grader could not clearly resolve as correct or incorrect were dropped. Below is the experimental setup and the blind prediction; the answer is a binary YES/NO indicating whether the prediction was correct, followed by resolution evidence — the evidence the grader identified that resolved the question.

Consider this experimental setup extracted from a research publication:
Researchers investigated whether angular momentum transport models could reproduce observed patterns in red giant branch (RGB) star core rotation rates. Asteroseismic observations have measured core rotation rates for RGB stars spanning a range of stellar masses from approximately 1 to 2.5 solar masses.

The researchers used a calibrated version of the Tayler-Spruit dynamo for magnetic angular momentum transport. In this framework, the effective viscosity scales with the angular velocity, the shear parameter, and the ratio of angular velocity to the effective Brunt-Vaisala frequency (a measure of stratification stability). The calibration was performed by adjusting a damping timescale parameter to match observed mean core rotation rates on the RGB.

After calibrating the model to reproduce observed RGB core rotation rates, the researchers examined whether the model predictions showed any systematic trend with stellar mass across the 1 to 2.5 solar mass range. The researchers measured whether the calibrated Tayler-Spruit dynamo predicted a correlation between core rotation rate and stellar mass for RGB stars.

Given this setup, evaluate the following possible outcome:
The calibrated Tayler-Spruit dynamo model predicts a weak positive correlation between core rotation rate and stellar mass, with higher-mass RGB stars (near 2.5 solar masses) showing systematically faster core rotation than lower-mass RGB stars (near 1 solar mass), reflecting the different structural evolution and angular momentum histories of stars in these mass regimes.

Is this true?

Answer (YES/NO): NO